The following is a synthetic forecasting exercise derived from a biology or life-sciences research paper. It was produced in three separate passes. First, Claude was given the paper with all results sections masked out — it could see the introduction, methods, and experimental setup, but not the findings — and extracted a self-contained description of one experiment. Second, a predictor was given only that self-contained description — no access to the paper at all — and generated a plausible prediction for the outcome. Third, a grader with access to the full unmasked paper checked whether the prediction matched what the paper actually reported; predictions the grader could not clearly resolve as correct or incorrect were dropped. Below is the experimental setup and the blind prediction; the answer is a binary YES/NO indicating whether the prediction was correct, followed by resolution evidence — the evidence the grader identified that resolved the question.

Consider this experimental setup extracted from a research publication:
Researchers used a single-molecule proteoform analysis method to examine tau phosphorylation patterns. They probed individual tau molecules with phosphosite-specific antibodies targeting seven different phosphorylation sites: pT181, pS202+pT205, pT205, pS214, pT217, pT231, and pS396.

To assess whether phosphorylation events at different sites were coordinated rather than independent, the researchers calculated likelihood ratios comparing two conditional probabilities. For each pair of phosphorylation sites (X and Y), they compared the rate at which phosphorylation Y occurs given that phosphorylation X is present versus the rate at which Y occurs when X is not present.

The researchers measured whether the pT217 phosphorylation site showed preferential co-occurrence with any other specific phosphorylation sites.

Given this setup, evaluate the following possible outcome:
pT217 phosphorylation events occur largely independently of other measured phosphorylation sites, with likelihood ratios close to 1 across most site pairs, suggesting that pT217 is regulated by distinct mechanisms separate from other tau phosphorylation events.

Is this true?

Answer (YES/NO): NO